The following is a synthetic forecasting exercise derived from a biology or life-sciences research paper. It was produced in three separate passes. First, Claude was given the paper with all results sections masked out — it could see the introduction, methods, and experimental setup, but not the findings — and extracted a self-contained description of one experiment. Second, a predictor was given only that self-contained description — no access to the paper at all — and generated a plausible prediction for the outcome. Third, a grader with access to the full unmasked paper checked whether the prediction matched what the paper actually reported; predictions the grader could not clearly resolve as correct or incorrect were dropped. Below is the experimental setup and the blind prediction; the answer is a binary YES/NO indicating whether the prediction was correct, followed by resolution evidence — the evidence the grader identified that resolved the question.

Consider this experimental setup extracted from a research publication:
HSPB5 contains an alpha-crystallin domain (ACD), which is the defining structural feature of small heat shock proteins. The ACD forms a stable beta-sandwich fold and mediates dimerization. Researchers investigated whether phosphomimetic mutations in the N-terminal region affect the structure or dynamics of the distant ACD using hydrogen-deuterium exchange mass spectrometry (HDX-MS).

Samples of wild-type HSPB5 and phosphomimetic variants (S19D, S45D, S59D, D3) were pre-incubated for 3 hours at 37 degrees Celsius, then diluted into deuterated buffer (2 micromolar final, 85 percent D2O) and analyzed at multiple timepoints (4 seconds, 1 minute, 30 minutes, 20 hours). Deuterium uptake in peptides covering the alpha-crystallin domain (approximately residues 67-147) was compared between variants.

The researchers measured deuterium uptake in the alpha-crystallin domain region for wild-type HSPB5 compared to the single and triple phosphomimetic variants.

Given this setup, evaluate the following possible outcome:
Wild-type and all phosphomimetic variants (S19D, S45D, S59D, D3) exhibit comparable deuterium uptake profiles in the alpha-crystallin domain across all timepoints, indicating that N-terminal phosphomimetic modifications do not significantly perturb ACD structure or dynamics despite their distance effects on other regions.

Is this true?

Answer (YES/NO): NO